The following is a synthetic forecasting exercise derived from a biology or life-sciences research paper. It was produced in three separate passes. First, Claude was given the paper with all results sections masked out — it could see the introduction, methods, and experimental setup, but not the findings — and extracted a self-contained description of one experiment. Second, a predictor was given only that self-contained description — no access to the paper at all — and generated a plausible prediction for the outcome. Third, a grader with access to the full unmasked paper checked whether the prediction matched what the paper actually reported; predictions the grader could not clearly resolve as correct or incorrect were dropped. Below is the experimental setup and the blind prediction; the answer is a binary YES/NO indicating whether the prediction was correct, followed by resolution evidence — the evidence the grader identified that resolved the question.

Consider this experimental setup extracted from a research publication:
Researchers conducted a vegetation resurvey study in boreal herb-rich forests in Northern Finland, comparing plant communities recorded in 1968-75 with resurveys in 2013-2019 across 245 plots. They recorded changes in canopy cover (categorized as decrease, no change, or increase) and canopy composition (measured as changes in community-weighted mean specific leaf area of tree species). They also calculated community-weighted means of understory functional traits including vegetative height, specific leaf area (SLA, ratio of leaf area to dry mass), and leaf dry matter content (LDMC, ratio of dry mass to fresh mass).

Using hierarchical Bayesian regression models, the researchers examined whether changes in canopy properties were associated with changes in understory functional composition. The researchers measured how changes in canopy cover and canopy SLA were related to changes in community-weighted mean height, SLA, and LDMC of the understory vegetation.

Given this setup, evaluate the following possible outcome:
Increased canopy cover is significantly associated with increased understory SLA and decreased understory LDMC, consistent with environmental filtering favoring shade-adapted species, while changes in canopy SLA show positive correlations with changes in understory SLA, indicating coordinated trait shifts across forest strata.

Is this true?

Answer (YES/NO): NO